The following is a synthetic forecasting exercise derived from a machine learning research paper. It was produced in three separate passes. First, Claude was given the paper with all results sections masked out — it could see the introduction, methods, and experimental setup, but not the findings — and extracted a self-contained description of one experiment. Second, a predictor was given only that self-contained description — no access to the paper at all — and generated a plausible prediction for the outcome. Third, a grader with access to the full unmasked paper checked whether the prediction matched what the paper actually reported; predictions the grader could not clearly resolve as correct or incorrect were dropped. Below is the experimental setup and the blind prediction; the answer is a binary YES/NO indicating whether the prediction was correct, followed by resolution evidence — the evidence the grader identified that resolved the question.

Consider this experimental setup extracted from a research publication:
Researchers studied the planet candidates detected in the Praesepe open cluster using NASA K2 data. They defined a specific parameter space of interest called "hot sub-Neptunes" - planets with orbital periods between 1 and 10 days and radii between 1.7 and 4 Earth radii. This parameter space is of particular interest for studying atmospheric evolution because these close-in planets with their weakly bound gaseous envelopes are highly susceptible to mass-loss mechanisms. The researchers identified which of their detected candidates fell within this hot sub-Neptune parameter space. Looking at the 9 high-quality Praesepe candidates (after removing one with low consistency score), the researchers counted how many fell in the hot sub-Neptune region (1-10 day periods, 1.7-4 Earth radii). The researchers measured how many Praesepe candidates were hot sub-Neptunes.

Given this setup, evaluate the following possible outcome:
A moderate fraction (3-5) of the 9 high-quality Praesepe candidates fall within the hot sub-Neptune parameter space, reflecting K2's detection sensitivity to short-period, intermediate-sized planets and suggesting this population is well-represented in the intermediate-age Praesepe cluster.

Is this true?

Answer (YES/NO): YES